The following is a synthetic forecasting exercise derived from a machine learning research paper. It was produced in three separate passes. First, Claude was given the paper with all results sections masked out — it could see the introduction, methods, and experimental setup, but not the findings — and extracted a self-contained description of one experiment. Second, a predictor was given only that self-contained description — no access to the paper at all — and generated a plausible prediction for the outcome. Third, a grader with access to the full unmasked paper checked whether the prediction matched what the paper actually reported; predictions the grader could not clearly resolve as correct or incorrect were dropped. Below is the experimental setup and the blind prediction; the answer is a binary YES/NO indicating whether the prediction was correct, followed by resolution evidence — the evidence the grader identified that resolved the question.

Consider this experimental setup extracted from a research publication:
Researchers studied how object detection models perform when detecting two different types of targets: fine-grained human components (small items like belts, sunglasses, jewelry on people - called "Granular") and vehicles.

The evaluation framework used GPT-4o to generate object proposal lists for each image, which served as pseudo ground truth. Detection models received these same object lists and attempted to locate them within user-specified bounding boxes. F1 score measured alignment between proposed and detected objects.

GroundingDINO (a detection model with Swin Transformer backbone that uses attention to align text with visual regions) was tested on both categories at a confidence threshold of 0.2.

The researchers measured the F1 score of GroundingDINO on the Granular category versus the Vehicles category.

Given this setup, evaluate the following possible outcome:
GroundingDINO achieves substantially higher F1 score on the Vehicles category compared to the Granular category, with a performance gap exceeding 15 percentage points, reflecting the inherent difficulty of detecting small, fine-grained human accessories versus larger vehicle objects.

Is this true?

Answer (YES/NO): YES